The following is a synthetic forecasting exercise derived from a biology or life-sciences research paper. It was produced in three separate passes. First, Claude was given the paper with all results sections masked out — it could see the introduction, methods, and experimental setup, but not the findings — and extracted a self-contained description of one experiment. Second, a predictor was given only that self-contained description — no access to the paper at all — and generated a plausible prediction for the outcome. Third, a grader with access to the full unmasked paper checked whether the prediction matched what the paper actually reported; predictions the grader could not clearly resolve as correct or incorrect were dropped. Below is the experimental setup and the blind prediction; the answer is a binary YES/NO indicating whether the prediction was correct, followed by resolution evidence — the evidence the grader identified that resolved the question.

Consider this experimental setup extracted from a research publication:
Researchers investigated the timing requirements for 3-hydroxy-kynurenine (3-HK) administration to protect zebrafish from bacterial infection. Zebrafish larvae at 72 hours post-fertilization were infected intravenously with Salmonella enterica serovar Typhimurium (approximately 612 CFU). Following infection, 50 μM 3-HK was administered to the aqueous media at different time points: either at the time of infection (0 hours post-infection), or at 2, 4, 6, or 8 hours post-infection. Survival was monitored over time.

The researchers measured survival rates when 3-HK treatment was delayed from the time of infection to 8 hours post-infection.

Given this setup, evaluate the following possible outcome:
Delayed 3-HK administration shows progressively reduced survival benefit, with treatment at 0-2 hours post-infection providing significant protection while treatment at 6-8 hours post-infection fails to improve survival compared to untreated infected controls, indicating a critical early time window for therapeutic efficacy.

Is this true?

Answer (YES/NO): YES